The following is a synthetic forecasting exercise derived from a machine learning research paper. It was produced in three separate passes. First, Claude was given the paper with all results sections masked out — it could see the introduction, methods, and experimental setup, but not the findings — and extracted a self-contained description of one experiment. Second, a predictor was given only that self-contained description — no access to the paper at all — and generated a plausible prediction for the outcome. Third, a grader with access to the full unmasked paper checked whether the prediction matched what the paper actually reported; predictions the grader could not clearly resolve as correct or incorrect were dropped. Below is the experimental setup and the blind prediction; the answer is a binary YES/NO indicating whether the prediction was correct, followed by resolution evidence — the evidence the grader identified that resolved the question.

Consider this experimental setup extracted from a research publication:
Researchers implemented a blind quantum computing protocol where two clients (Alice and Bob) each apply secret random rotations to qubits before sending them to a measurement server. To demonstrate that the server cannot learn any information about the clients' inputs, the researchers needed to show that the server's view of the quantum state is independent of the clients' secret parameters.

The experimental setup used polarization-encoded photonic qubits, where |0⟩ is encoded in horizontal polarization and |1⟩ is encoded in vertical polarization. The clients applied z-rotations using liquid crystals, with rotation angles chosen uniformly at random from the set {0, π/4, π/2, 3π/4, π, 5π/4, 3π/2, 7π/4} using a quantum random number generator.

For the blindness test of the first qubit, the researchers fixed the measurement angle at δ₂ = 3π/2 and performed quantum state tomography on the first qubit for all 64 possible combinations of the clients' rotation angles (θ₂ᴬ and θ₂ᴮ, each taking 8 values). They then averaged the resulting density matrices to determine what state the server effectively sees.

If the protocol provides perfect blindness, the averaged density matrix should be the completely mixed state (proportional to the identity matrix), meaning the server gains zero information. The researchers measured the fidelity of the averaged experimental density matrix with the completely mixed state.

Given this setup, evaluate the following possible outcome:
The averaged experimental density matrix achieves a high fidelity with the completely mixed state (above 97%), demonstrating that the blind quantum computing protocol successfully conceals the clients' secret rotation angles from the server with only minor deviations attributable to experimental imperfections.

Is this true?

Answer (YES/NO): YES